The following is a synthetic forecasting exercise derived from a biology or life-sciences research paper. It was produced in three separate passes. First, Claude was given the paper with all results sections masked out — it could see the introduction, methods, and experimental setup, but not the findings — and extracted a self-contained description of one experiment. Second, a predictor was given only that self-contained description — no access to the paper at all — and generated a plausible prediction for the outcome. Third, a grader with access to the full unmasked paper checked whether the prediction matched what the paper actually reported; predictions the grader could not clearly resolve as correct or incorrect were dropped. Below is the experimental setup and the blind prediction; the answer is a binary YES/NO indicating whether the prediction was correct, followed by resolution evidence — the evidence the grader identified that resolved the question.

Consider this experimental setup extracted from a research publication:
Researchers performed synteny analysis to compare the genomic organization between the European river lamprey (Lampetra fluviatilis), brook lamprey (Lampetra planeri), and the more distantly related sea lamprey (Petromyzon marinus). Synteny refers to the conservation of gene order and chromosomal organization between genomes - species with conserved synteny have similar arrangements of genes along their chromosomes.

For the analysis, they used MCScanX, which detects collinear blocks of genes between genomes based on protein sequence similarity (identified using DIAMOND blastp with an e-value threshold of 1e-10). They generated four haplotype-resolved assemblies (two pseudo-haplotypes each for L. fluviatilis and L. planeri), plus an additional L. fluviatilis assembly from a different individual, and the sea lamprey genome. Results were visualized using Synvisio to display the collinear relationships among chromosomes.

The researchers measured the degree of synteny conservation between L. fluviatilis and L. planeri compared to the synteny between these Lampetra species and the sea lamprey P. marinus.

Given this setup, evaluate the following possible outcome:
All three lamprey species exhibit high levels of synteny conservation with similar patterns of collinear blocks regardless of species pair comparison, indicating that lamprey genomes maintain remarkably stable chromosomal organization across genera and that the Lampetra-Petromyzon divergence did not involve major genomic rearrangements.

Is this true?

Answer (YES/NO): NO